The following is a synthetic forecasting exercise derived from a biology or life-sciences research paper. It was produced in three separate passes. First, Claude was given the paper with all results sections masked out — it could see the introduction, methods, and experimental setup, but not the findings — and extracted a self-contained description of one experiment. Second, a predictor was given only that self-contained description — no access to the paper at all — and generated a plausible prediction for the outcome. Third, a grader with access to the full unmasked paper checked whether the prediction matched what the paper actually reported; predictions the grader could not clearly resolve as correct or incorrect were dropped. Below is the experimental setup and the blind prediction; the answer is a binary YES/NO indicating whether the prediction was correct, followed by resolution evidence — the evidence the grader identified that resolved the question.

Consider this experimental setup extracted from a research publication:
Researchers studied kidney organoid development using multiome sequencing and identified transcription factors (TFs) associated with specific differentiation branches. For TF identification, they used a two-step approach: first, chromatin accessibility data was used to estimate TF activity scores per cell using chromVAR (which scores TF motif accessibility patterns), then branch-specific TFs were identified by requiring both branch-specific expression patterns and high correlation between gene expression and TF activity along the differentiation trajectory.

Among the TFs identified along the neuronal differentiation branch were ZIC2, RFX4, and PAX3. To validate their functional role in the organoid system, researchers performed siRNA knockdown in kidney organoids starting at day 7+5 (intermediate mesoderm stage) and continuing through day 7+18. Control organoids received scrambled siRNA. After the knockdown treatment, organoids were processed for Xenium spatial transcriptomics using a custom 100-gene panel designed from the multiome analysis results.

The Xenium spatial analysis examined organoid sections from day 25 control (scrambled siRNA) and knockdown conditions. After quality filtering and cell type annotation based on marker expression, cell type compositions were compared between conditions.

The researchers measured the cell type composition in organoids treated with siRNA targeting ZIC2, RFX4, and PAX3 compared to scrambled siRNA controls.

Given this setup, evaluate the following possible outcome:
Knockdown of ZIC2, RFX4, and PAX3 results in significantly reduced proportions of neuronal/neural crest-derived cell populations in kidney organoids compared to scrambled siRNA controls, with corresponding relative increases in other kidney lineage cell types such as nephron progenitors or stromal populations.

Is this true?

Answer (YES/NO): NO